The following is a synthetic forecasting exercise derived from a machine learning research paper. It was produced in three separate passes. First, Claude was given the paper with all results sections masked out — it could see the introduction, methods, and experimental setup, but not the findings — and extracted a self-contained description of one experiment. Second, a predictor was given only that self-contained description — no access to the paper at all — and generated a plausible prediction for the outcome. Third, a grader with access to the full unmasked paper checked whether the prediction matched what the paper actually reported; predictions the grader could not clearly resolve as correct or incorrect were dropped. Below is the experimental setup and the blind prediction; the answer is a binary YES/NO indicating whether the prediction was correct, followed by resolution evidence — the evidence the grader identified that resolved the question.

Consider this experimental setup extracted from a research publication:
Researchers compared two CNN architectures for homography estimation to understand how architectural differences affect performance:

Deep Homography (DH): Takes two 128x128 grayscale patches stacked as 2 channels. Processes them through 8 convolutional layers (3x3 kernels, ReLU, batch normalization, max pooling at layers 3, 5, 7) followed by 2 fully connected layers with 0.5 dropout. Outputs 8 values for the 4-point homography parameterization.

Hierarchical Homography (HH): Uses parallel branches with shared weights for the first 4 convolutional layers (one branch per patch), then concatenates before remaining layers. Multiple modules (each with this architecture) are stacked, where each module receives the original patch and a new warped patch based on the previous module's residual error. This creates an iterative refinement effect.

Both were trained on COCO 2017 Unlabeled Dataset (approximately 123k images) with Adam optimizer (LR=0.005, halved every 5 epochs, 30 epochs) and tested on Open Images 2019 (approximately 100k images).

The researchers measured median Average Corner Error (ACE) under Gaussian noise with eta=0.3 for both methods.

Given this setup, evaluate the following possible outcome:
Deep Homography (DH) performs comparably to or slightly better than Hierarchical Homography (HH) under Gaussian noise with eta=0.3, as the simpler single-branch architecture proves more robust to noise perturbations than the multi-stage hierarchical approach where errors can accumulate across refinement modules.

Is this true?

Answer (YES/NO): NO